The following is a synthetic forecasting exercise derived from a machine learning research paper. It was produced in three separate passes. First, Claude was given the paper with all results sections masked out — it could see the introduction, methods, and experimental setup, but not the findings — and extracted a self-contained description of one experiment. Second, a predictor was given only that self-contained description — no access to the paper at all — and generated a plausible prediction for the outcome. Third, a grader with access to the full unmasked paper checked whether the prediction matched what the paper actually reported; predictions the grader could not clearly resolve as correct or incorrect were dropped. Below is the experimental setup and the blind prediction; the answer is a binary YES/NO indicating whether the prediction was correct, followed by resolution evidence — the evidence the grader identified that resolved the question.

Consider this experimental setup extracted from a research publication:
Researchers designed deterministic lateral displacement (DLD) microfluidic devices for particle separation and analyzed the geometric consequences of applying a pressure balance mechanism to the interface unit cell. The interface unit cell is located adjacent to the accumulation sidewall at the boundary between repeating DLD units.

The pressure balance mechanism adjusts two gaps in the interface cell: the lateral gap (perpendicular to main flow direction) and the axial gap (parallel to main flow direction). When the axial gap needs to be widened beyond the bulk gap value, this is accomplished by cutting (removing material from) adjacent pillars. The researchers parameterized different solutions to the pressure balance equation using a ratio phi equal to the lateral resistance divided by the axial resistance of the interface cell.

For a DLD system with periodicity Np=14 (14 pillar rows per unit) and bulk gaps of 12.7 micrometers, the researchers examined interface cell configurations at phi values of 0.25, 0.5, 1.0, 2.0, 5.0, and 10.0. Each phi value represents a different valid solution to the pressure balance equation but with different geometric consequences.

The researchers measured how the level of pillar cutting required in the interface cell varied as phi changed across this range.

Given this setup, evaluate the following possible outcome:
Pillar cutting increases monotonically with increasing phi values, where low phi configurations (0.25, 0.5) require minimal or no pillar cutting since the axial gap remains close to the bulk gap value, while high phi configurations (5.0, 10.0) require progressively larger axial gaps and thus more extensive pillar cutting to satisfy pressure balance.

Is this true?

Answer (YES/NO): NO